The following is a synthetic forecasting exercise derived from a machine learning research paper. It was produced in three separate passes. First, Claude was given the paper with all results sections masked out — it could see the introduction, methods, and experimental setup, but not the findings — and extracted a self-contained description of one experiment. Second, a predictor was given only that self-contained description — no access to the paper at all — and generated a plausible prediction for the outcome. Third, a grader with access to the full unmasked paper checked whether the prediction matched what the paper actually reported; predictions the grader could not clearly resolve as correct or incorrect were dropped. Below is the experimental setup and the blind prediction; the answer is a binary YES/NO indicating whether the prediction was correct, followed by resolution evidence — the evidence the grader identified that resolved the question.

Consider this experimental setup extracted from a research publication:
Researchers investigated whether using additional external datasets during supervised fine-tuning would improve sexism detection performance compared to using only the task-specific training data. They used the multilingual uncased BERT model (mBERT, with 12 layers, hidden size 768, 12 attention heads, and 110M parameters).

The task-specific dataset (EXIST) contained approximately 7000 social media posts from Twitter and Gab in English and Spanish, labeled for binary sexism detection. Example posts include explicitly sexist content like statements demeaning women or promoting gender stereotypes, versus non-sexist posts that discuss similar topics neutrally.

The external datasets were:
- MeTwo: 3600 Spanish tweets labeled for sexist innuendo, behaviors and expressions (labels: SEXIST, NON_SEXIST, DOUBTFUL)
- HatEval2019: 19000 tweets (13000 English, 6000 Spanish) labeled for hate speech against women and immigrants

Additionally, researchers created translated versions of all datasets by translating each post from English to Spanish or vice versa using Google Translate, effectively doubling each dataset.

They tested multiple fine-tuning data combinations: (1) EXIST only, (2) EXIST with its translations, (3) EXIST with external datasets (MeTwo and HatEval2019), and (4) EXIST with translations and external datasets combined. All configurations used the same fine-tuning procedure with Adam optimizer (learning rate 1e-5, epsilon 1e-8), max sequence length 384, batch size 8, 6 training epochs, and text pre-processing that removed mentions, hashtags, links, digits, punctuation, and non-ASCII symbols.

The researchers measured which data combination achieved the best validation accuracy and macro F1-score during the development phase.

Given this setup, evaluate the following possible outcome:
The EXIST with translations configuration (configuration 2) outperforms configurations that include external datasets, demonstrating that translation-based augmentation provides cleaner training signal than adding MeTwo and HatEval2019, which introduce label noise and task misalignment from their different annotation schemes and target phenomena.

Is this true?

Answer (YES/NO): YES